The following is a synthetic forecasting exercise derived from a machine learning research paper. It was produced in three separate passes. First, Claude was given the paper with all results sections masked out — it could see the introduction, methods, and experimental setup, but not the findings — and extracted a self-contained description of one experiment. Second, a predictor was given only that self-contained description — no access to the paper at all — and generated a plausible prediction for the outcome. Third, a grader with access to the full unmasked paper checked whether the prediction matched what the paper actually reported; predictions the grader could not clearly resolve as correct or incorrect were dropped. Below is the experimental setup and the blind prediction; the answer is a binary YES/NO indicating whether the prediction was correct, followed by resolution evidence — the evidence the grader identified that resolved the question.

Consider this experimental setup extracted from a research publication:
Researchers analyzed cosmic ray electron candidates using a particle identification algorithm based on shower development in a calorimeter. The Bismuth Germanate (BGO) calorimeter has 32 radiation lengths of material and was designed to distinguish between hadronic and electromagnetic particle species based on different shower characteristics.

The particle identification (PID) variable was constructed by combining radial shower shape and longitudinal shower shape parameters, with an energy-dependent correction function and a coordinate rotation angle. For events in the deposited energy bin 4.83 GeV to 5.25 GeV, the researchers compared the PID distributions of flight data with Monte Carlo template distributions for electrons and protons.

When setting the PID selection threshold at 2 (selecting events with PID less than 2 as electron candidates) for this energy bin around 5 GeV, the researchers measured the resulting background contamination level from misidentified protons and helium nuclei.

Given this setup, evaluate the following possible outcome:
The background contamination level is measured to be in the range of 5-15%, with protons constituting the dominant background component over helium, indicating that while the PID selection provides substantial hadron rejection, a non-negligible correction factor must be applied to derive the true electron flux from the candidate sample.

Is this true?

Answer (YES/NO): YES